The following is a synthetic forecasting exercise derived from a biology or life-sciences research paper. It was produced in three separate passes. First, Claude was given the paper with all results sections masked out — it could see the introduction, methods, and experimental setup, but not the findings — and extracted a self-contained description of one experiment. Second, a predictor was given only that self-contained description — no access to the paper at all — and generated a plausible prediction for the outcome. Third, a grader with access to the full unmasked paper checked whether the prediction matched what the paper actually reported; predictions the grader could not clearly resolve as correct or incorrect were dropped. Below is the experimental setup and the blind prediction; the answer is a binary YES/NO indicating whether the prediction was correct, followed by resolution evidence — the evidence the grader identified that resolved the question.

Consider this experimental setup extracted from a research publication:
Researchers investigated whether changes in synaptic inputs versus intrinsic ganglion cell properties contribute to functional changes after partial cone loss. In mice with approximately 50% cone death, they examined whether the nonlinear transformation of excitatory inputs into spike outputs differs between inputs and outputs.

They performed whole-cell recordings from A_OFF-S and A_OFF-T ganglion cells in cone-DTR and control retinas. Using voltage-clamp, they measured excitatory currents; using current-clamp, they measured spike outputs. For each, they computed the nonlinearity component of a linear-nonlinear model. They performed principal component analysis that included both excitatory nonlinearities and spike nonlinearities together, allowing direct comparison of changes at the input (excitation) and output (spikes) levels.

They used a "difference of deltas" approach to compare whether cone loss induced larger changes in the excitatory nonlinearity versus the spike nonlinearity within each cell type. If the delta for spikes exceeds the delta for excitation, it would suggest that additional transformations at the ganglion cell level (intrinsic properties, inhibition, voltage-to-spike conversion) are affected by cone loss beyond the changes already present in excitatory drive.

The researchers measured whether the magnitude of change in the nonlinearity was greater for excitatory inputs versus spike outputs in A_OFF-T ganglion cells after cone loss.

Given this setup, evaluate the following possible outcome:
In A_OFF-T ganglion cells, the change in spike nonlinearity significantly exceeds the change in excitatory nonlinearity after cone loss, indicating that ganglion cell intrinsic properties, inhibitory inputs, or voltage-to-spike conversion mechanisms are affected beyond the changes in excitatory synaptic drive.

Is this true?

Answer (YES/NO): NO